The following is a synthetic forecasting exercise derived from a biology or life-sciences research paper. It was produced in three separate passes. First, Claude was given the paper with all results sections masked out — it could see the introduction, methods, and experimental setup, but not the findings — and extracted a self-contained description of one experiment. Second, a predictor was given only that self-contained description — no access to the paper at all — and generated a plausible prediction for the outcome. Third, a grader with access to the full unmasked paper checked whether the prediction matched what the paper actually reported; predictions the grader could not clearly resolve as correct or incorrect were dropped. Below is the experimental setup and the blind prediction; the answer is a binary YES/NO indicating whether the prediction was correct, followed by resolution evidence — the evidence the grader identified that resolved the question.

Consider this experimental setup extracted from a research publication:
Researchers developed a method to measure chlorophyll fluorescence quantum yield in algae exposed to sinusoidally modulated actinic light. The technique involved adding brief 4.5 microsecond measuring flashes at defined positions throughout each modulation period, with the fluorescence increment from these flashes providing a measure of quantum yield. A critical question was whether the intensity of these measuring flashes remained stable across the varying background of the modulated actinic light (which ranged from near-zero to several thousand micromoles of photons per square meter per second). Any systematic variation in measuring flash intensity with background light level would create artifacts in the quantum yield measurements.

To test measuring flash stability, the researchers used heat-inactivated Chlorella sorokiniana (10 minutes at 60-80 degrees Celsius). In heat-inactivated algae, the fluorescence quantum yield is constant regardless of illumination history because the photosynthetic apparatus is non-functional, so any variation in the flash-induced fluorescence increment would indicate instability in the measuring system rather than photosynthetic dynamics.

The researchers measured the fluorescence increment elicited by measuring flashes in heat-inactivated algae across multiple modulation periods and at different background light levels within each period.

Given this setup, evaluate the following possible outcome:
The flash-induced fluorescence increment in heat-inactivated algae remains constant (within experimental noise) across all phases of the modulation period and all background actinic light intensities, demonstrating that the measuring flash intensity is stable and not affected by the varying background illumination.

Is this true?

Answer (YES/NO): YES